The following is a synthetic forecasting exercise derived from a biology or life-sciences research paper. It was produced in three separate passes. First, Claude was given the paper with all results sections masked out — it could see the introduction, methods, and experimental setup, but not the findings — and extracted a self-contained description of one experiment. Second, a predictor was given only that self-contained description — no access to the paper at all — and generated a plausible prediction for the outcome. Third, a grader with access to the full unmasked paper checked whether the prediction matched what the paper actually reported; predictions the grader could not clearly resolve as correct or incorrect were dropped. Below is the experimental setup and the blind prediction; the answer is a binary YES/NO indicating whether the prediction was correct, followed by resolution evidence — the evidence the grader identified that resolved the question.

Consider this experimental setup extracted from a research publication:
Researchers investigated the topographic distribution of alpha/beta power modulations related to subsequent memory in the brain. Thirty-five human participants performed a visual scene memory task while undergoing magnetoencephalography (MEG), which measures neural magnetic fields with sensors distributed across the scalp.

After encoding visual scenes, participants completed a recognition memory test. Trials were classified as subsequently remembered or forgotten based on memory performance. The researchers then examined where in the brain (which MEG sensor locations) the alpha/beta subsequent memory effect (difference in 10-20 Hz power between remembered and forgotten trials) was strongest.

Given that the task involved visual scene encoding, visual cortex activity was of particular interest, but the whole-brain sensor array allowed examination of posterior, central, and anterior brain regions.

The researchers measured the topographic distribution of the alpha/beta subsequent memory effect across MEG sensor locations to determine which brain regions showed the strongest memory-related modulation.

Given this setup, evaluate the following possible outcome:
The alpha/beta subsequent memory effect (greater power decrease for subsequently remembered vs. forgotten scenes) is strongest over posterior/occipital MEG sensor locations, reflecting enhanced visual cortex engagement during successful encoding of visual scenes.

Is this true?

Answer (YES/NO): YES